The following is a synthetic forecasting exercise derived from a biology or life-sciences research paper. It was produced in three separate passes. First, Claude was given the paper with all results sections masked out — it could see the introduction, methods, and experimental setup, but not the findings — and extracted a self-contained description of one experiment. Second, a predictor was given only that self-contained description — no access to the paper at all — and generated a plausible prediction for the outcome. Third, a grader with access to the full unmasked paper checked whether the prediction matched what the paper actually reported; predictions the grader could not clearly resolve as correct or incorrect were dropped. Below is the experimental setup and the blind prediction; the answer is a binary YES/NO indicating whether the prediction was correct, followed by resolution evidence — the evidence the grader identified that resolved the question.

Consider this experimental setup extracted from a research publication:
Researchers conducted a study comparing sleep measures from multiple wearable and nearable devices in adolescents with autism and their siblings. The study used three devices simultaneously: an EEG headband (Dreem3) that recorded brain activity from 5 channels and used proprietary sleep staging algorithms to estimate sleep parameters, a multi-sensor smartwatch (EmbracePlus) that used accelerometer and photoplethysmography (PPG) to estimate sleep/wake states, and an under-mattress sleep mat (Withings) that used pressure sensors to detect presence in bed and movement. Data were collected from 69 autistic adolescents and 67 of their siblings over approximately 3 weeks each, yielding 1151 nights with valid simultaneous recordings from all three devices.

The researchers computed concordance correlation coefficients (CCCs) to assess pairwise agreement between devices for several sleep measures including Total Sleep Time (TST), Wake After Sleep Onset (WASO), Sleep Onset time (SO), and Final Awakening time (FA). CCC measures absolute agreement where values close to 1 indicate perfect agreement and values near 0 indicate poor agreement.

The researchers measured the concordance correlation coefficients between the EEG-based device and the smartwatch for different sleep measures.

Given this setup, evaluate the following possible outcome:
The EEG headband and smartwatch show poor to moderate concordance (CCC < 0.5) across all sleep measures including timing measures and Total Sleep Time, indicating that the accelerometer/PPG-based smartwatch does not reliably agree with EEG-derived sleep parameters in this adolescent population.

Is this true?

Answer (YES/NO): NO